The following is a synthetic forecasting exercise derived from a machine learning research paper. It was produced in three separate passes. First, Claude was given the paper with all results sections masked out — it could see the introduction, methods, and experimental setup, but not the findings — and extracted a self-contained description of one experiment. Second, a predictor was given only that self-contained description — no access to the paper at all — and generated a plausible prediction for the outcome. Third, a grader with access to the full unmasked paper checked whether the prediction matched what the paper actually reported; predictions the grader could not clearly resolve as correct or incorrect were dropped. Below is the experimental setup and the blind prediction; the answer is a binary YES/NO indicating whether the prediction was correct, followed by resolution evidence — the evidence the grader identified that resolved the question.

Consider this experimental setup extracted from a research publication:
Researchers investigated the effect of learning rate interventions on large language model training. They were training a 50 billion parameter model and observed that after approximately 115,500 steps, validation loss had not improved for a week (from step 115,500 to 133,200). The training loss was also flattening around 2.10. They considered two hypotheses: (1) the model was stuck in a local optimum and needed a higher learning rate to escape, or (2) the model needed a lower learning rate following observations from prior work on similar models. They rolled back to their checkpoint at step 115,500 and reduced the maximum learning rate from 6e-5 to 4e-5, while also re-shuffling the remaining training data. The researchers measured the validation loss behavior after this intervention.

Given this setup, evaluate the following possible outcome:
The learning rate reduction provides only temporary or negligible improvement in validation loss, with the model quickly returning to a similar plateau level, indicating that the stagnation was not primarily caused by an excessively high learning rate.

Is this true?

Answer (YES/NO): YES